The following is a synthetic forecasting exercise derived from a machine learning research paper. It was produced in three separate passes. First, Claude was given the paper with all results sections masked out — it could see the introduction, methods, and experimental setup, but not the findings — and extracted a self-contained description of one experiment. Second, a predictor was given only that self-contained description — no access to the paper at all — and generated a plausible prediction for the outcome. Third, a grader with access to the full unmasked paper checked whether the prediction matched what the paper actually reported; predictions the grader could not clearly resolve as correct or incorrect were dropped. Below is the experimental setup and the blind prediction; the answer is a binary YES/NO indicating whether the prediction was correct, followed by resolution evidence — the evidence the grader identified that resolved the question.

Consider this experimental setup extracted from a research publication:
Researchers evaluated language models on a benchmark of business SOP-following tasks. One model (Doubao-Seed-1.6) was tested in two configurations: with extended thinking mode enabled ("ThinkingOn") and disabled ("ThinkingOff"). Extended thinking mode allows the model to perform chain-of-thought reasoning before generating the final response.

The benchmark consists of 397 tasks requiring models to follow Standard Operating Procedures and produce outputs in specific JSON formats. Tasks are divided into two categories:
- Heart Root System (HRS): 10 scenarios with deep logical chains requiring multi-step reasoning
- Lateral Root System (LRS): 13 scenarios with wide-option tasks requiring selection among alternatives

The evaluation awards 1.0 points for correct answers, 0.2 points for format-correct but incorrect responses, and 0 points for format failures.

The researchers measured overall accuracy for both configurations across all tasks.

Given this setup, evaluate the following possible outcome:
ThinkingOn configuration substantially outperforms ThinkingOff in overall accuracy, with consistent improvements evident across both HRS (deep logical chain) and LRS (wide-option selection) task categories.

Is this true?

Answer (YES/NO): YES